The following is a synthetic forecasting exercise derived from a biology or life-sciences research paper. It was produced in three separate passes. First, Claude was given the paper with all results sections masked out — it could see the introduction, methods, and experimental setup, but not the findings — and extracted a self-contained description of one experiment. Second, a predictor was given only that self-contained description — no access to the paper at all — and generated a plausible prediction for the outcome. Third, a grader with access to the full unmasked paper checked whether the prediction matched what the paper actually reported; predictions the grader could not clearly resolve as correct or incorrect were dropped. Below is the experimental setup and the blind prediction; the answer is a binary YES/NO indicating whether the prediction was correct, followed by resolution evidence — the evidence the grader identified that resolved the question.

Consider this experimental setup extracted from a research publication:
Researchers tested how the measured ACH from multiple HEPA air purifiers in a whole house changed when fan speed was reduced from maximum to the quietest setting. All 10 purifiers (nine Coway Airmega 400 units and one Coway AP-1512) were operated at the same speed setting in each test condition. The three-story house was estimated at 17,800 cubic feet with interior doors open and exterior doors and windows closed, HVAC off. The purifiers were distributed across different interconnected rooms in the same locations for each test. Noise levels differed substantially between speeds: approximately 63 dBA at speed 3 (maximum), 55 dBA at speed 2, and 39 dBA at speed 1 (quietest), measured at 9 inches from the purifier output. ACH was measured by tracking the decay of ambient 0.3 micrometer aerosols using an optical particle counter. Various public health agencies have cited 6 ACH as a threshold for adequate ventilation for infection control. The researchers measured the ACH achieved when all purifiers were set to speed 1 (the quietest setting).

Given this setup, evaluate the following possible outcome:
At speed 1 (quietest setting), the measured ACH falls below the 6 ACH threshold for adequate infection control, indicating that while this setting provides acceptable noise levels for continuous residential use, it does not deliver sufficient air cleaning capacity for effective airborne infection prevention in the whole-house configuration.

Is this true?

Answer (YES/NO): YES